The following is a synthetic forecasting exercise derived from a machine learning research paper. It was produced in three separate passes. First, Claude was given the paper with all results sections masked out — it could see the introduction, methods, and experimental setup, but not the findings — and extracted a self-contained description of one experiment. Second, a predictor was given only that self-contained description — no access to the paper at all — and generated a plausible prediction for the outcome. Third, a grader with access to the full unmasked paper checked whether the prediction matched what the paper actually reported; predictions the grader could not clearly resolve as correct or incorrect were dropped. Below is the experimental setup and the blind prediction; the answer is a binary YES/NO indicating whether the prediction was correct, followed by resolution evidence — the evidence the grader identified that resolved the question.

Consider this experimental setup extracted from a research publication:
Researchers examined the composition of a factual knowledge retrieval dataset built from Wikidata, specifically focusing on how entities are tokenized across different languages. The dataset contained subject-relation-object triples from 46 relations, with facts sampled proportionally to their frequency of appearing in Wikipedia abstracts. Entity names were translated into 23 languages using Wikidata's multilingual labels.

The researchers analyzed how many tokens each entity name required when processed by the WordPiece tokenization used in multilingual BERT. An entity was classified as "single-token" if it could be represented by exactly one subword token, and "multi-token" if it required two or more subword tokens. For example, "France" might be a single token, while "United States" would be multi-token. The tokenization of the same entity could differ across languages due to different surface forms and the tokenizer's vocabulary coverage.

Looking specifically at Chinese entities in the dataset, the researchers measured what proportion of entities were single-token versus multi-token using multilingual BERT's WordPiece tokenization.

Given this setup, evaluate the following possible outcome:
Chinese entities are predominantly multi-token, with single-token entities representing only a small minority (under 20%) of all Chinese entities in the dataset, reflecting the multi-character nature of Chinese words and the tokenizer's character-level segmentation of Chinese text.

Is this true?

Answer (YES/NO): YES